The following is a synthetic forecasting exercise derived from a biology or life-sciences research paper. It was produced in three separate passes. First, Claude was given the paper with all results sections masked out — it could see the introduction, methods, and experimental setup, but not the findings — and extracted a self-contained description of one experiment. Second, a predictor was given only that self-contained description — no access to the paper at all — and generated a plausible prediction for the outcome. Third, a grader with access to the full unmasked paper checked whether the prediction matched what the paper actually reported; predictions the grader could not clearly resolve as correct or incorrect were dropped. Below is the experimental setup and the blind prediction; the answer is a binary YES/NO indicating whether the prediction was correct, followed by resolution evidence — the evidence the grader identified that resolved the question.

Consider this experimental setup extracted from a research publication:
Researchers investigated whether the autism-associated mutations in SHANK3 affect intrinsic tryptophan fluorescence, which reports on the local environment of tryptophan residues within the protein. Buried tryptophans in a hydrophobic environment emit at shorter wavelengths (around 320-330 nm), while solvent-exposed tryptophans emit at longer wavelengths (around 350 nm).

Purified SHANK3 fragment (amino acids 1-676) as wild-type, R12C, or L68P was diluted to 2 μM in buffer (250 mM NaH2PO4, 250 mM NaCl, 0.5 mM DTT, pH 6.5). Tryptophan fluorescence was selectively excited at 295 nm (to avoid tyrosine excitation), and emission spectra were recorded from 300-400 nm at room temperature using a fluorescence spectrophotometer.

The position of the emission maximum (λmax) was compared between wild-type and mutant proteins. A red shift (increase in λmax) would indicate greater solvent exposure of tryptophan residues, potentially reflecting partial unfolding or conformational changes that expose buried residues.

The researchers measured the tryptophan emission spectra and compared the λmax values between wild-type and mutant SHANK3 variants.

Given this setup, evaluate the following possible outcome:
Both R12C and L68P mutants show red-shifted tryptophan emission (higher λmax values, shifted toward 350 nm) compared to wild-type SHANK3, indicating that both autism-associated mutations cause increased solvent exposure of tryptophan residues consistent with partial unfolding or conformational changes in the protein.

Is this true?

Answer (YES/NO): NO